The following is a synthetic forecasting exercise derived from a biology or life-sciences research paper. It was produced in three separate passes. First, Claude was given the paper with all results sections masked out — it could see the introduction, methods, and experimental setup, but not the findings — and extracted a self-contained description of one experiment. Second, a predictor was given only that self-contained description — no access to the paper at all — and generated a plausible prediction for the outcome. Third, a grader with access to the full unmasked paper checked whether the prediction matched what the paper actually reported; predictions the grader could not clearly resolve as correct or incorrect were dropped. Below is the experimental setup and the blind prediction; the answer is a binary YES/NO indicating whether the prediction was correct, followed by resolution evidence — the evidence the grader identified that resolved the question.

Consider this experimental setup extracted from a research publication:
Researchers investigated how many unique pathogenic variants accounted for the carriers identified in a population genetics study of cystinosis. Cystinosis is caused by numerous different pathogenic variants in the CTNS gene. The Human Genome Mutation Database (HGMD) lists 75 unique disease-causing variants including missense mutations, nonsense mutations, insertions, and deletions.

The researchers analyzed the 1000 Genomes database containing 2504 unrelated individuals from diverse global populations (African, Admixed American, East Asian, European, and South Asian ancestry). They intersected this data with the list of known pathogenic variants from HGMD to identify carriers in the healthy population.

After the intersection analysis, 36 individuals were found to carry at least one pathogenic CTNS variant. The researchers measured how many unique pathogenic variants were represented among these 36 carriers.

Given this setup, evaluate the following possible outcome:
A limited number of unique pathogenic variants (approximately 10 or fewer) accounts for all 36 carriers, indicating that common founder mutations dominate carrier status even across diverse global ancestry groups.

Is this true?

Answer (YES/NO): NO